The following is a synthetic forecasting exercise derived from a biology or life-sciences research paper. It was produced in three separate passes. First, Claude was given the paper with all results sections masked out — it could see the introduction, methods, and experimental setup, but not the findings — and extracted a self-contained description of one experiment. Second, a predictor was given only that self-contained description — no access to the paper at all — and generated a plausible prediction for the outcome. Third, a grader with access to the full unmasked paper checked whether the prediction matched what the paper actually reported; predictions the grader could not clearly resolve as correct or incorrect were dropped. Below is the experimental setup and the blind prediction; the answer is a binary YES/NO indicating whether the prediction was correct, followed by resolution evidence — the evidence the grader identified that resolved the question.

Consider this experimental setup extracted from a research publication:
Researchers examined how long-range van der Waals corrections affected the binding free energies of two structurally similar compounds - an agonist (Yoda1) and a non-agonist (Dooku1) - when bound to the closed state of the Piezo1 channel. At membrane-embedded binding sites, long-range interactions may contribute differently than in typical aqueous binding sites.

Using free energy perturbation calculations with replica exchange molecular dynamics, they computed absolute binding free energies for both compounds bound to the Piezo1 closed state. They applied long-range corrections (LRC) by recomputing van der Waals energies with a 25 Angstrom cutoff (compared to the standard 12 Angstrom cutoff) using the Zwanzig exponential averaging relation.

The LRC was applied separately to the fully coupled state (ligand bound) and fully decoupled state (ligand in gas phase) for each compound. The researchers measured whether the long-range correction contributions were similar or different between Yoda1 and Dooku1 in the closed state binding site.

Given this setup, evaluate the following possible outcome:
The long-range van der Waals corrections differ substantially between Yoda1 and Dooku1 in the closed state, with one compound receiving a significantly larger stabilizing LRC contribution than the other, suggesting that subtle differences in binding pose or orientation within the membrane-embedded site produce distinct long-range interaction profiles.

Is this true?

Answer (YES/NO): NO